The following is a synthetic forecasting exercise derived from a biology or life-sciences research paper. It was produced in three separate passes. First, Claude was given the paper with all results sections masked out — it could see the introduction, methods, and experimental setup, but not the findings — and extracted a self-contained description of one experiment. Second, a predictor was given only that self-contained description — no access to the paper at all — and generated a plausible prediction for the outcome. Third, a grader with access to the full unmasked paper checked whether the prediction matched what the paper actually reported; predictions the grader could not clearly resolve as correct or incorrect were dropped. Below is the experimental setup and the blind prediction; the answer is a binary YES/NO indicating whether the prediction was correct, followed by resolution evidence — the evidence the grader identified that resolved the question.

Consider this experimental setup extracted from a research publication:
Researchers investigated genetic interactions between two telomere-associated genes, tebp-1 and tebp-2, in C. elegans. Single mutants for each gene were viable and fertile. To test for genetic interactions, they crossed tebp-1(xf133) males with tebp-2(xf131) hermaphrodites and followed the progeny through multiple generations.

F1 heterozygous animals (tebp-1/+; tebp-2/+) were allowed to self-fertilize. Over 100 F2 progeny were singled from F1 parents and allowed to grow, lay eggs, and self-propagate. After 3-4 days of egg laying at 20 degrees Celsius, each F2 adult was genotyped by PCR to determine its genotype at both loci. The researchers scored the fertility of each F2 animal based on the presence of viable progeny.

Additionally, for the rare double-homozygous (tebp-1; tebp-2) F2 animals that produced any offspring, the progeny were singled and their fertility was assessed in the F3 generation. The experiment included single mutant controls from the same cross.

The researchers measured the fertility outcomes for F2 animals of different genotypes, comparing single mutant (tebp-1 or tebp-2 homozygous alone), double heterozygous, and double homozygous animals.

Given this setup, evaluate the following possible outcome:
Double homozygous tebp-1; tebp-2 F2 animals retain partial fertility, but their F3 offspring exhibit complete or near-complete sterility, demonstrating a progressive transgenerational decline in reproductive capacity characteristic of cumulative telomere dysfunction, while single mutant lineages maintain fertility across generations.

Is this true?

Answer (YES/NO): NO